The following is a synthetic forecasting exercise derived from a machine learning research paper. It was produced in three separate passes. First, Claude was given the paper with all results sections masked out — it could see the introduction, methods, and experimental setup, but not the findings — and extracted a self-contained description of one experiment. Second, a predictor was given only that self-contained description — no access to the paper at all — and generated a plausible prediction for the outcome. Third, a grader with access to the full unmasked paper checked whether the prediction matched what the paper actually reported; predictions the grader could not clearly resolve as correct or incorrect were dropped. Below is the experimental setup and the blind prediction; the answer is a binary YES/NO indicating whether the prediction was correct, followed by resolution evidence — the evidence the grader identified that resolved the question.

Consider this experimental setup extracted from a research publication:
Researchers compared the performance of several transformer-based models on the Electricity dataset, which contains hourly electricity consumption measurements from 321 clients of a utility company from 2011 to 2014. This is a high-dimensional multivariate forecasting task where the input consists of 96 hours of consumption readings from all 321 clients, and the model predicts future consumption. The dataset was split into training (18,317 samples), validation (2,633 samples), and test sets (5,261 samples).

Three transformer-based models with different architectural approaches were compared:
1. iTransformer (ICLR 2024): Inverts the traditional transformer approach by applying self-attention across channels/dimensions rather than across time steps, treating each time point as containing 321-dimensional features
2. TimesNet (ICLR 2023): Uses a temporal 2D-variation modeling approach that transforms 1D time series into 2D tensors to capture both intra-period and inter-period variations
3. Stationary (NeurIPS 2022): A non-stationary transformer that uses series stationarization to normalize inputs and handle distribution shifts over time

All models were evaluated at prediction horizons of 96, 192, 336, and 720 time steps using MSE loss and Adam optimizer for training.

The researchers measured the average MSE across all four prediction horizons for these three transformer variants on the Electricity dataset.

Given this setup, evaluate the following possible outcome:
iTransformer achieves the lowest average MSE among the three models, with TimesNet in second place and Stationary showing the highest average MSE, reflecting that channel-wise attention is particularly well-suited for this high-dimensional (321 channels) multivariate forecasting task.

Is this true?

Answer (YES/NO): YES